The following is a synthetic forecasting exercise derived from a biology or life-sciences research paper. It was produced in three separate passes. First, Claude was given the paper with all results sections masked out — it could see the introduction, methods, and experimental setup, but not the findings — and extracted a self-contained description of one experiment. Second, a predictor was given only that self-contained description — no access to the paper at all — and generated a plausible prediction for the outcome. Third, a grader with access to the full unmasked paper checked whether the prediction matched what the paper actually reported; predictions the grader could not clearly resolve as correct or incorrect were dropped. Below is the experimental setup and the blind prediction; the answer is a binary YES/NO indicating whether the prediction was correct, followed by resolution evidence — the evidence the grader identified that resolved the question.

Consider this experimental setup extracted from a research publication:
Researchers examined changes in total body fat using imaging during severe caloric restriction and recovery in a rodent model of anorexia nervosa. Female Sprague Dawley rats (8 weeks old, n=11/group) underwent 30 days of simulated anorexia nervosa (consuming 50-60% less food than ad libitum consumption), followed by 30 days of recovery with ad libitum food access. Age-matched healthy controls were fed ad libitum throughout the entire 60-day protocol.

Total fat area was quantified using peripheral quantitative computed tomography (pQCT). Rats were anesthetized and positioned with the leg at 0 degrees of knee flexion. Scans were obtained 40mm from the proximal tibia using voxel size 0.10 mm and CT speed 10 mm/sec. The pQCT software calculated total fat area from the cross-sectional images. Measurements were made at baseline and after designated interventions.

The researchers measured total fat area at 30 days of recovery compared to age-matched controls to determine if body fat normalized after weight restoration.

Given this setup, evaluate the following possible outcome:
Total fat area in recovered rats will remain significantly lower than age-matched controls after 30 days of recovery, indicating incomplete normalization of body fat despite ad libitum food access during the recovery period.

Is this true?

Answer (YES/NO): NO